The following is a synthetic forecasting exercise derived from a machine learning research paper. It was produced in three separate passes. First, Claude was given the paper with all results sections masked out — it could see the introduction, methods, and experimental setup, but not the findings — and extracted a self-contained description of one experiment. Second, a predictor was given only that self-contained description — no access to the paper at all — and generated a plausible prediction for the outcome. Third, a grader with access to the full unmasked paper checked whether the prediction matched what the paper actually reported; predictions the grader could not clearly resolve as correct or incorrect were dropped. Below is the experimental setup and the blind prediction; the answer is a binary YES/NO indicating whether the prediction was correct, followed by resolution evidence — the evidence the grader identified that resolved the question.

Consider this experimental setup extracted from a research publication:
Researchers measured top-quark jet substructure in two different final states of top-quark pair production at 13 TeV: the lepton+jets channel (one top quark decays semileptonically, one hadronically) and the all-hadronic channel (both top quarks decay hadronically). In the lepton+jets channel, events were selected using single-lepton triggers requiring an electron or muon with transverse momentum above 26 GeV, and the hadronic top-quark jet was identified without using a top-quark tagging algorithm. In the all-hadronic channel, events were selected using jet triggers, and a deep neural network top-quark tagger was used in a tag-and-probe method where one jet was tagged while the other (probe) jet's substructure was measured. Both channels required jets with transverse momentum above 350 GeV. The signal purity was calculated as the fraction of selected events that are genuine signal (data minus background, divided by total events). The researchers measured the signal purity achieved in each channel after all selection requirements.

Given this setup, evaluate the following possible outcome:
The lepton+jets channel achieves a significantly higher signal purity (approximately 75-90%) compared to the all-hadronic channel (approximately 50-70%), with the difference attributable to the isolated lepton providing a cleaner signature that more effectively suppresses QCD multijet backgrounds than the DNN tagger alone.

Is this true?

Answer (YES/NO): NO